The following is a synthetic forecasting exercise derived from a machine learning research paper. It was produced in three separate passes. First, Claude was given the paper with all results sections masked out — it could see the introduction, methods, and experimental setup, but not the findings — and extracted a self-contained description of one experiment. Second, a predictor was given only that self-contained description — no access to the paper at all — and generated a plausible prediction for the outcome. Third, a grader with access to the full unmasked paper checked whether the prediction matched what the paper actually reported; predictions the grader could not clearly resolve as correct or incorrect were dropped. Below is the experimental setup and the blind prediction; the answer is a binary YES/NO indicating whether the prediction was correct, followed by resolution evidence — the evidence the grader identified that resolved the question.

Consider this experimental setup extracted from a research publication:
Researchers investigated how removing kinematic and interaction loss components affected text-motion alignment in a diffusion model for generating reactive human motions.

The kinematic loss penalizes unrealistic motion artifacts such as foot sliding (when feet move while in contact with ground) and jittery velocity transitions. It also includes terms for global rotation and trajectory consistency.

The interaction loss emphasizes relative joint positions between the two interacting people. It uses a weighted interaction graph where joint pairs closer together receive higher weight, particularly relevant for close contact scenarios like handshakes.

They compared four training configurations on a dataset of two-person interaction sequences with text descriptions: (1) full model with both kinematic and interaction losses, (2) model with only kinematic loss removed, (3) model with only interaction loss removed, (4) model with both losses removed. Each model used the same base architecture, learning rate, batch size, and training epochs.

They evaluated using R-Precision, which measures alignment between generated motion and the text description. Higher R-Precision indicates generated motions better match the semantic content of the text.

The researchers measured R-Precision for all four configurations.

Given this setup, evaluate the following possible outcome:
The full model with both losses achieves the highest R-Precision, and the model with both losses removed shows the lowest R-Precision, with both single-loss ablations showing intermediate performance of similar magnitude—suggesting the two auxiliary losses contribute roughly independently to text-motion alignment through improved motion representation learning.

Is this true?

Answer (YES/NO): NO